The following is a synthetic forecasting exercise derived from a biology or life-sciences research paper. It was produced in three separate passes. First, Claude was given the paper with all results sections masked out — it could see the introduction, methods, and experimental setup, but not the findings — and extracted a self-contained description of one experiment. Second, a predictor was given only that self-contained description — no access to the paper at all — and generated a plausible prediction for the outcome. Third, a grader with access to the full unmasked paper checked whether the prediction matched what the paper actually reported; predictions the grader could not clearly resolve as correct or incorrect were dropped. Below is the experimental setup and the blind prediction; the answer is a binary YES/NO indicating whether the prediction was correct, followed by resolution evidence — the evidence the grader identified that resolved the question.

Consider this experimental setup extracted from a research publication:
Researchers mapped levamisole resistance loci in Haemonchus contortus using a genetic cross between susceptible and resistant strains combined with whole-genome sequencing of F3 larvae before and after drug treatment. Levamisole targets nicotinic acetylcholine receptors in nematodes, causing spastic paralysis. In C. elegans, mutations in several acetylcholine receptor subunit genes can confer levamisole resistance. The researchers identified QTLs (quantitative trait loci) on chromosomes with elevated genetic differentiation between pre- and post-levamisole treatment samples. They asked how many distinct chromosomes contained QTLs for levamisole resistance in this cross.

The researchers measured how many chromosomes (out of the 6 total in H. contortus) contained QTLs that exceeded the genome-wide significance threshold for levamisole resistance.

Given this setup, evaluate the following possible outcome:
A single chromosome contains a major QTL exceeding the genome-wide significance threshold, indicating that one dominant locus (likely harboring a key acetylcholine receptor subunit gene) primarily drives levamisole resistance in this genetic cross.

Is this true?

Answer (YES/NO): NO